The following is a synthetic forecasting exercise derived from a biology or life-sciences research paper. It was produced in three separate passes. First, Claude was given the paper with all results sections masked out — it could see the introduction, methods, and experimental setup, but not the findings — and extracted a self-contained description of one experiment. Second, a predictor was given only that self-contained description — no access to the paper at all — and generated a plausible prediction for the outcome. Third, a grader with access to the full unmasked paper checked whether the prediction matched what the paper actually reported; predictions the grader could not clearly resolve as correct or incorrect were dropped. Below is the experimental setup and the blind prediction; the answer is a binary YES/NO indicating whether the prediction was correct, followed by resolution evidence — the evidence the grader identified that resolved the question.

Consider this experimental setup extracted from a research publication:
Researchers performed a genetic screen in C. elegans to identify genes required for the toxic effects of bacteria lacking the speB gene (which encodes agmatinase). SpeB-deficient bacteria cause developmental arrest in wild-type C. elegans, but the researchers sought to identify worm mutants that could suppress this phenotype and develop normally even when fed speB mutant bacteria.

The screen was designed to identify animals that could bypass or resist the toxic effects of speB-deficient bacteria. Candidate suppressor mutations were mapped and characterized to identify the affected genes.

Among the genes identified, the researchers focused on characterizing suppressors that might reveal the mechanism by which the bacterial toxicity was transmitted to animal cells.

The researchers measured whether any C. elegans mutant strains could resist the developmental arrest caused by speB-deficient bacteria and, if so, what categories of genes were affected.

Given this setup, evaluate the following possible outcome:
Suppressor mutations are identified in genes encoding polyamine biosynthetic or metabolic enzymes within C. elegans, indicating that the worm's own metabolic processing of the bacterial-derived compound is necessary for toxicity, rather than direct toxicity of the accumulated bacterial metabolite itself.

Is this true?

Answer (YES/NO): NO